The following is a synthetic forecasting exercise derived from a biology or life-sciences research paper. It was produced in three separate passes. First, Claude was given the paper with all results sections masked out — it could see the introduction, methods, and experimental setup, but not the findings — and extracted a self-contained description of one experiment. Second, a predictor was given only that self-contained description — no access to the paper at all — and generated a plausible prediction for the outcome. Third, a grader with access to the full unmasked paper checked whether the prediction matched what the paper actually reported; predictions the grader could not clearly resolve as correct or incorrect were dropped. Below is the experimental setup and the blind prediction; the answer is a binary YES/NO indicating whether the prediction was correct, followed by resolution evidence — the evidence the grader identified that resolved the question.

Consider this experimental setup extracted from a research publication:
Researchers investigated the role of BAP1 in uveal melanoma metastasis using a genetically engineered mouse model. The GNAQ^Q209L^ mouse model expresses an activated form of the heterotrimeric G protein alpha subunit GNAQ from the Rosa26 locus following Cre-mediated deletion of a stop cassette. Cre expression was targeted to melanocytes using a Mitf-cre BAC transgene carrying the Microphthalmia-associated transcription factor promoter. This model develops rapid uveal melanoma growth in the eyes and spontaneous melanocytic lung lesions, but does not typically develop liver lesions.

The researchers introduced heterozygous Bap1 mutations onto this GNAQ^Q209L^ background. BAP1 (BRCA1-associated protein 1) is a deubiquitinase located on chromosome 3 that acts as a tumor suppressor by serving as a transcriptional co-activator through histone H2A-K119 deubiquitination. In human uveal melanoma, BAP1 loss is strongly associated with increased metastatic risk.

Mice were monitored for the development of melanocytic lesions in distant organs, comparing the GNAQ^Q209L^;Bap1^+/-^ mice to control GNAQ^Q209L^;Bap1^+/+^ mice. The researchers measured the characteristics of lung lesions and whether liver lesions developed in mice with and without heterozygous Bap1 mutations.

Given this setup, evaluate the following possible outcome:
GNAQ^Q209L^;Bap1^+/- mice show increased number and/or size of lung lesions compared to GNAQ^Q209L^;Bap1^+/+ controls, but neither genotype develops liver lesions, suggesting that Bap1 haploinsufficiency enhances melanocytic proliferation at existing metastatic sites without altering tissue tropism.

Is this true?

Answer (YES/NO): NO